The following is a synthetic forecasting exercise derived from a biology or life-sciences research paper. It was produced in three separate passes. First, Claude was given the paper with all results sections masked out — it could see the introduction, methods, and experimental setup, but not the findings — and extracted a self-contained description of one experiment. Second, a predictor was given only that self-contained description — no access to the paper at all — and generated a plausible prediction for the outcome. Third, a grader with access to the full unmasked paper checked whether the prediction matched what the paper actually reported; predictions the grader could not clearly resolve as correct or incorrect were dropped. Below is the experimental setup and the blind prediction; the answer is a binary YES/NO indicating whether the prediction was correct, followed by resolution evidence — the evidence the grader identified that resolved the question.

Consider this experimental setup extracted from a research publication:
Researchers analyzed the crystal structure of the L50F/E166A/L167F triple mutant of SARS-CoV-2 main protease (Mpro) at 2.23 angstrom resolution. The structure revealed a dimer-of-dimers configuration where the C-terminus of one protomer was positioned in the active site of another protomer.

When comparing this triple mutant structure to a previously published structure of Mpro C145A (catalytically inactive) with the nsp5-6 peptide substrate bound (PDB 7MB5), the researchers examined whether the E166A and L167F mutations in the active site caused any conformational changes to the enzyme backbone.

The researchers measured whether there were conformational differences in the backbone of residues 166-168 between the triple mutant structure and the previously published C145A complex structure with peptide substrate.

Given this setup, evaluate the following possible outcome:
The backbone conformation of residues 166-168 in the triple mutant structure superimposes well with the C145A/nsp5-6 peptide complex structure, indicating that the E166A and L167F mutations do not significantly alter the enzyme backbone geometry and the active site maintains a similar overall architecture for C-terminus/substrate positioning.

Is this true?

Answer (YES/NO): NO